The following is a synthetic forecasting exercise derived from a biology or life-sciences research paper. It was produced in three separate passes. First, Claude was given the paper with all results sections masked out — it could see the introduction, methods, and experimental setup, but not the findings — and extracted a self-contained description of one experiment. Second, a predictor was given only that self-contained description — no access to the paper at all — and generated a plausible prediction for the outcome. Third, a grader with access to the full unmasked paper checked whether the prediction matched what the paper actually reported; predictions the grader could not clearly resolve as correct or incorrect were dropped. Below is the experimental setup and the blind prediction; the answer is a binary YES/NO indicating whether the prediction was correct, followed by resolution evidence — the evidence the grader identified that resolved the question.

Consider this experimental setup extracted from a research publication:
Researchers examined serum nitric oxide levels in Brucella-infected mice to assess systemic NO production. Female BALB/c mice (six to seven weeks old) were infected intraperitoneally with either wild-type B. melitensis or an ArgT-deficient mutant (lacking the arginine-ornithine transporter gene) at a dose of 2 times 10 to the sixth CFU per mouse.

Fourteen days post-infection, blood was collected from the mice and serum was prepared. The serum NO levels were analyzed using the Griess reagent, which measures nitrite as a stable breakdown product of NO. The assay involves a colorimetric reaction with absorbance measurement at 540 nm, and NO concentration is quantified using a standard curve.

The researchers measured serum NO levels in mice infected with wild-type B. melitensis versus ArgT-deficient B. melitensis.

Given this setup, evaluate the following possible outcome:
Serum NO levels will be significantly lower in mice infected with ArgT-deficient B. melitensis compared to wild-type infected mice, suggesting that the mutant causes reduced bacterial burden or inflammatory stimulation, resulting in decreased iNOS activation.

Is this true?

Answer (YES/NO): NO